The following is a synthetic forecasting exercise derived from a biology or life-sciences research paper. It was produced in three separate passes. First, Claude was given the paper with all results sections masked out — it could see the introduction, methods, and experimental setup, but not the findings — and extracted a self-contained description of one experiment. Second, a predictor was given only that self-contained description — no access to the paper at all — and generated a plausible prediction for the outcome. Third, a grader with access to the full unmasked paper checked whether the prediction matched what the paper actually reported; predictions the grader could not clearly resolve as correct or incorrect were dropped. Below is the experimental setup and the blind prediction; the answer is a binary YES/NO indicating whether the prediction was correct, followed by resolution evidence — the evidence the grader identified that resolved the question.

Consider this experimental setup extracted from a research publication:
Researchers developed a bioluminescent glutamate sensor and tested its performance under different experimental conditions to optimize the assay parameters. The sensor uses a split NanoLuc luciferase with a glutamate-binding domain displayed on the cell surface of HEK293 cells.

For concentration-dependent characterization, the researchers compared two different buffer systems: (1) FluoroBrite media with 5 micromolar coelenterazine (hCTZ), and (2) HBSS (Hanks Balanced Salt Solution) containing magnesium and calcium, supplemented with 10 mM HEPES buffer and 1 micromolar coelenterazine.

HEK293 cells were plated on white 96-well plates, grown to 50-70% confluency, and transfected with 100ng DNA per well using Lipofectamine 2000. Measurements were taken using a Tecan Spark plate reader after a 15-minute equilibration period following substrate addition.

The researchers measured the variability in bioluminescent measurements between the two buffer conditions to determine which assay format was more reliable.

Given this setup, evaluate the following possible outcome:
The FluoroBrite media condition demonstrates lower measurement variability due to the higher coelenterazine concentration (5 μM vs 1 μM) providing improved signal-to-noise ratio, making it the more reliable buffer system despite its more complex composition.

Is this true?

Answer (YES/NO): NO